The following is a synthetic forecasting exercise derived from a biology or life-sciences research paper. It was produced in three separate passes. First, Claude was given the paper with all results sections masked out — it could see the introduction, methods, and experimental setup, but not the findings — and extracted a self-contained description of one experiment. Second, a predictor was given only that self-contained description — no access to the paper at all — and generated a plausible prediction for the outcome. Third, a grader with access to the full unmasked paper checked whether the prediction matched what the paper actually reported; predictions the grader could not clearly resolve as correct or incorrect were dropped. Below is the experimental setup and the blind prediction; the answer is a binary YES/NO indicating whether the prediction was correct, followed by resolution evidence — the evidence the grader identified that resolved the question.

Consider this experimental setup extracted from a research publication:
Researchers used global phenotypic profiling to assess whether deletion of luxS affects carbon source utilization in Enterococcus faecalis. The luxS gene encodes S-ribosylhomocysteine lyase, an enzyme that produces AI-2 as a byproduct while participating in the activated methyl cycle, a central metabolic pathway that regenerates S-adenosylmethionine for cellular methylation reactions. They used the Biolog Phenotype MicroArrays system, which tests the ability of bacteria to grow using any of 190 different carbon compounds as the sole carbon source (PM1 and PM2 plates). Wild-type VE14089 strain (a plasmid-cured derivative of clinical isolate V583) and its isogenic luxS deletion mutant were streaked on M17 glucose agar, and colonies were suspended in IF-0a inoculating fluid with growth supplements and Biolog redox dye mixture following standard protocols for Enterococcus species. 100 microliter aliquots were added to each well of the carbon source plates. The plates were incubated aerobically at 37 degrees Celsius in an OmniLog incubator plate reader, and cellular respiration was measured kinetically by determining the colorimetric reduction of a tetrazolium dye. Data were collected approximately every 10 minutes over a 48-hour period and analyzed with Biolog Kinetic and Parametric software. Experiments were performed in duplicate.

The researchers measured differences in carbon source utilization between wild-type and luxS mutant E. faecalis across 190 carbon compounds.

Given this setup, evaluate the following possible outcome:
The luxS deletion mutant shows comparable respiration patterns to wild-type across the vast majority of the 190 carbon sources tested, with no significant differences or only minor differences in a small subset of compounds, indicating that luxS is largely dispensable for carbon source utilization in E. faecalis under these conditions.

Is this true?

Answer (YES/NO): YES